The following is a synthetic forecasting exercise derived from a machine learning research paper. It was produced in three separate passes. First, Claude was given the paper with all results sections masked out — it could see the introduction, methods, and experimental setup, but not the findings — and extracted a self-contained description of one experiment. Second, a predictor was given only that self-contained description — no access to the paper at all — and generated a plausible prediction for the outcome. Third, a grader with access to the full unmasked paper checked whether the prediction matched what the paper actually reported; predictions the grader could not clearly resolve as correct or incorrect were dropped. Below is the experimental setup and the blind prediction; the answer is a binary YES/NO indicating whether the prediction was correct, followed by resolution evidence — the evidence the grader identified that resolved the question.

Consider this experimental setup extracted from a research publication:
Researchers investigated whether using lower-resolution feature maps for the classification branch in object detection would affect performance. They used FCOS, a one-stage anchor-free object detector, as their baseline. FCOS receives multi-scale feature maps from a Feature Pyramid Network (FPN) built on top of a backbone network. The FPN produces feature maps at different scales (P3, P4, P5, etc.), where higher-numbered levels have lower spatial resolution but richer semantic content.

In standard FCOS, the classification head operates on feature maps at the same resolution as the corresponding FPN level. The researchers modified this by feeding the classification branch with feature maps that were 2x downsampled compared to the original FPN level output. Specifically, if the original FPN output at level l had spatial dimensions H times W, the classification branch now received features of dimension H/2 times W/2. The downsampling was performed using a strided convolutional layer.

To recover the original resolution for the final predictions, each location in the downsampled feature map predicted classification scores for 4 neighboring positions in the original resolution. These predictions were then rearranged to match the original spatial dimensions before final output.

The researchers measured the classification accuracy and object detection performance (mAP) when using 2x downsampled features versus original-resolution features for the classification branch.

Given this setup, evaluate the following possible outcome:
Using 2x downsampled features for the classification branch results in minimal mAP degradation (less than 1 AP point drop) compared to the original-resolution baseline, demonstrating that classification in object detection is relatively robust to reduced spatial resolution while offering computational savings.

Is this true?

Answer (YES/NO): YES